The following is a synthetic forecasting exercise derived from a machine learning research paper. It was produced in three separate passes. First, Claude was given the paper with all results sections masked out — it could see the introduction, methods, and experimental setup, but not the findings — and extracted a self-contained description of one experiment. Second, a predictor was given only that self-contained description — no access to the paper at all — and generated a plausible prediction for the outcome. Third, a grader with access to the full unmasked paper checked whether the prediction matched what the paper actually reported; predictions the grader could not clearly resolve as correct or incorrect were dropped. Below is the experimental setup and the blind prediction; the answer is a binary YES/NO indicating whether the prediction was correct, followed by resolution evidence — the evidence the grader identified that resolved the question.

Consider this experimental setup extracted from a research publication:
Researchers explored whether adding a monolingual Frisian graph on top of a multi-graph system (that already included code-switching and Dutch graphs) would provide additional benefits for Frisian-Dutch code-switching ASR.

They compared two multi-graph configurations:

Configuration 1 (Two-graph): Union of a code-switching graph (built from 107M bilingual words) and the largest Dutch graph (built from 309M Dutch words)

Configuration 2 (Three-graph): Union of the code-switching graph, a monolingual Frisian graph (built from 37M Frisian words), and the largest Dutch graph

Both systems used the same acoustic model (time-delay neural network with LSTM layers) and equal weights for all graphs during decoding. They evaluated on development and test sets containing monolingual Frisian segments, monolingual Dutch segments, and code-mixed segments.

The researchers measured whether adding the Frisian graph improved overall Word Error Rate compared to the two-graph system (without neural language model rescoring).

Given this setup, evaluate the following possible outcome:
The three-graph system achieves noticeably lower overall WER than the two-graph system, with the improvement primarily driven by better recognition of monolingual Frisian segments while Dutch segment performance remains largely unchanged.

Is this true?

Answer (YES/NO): NO